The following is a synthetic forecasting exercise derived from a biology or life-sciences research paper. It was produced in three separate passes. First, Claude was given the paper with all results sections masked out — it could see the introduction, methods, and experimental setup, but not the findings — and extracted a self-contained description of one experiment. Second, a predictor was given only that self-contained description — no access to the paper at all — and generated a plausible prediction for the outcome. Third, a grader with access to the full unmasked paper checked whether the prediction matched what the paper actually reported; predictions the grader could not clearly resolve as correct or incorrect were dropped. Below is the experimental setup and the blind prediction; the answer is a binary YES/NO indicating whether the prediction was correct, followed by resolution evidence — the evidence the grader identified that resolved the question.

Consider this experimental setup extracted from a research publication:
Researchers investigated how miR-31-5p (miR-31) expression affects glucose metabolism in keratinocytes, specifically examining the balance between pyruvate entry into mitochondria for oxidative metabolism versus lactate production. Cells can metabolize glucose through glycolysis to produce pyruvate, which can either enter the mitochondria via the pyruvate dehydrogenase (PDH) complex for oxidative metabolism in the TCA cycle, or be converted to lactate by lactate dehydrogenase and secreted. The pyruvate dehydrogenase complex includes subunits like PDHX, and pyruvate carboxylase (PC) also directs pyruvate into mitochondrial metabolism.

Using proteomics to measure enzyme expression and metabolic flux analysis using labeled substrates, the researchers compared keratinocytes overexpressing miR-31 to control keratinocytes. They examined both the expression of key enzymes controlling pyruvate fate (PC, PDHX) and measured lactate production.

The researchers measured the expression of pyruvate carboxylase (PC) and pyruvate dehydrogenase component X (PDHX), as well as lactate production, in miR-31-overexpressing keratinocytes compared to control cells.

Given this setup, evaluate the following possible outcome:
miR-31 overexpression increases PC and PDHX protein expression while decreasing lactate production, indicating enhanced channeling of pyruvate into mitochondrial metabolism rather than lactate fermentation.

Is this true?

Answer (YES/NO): NO